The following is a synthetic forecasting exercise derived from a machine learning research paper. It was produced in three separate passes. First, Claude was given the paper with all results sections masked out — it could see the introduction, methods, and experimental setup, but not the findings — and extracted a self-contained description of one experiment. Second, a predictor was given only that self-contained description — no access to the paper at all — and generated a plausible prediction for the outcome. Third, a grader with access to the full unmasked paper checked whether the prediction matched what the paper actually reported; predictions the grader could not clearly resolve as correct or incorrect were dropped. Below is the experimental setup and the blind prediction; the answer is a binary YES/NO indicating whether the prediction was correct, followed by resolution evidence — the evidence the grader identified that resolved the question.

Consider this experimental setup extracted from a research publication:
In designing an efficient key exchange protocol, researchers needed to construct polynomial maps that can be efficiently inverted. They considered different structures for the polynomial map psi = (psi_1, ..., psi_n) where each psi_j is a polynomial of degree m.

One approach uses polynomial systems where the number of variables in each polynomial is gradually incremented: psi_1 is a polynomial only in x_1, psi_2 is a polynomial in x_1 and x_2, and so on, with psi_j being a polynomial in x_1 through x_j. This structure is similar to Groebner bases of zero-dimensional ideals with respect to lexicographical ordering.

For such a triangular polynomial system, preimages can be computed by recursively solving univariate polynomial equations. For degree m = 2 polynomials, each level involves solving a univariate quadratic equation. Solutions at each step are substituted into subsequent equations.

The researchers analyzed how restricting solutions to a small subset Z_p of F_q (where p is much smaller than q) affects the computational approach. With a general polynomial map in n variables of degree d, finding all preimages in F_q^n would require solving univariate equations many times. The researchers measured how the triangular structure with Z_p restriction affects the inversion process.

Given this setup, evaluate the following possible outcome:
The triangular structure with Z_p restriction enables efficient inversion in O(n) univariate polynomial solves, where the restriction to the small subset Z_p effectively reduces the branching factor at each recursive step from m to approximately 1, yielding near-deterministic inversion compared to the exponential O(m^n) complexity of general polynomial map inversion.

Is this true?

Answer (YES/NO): YES